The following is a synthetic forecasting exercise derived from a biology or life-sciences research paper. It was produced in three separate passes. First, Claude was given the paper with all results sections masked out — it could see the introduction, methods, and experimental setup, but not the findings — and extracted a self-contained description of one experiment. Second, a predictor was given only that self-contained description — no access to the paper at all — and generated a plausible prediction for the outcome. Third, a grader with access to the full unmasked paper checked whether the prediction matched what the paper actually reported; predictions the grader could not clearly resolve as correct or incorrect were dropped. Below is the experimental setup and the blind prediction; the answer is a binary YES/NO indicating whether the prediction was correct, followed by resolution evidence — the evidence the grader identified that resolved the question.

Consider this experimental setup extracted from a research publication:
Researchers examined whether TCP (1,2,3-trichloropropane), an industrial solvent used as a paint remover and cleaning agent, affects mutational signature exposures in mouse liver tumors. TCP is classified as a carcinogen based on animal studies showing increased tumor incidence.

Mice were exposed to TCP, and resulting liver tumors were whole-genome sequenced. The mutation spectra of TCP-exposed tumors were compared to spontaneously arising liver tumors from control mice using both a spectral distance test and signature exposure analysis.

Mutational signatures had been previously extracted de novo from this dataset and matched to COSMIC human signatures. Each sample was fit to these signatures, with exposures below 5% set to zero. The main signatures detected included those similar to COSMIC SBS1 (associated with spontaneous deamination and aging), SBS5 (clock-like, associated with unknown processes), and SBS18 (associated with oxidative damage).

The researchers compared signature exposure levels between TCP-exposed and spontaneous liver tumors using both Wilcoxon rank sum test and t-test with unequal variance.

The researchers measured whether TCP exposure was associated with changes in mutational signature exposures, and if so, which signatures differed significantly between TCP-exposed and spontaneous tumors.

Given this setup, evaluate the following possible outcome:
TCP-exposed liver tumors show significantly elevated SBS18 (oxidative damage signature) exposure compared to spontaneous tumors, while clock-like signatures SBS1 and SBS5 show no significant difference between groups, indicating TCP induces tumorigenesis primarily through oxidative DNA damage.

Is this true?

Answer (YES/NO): NO